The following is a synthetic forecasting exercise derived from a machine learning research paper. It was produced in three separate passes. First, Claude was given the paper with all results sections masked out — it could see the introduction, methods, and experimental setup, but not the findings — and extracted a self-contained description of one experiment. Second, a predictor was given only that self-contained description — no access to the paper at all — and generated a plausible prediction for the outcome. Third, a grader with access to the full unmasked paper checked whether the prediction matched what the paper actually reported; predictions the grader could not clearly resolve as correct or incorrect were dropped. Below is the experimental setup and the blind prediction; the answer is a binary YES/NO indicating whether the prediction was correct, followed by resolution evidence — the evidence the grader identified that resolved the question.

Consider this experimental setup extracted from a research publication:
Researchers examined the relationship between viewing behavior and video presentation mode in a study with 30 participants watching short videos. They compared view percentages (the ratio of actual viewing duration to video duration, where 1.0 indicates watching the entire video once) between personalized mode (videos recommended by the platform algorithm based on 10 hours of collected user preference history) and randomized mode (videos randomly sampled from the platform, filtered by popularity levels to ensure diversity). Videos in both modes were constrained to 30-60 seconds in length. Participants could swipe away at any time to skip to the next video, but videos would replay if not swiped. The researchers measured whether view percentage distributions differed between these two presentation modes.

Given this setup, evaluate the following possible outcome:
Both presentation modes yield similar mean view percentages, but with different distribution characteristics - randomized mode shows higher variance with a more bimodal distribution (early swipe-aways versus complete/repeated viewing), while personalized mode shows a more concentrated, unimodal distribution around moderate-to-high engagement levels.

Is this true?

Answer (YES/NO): NO